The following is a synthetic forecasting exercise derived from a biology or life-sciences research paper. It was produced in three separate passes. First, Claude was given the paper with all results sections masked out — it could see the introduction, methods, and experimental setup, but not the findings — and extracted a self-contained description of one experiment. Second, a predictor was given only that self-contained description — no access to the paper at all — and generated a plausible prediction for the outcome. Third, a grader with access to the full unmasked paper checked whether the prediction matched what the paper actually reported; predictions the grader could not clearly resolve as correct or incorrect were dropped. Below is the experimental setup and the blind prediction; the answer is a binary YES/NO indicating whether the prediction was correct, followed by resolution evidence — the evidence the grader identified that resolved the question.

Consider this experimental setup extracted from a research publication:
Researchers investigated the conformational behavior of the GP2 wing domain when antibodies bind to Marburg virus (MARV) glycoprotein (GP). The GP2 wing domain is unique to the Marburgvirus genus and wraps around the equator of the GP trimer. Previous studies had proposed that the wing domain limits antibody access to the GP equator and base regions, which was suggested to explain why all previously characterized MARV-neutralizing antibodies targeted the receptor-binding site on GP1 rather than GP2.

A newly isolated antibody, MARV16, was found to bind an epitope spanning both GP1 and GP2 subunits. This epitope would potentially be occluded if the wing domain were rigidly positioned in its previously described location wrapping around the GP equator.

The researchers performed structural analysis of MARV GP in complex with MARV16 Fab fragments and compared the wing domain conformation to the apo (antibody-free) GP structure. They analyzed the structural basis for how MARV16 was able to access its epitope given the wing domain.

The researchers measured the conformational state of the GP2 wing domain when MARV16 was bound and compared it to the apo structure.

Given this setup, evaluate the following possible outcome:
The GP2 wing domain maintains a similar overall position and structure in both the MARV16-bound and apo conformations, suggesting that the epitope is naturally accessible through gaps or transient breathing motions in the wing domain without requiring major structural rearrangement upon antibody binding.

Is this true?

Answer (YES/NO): NO